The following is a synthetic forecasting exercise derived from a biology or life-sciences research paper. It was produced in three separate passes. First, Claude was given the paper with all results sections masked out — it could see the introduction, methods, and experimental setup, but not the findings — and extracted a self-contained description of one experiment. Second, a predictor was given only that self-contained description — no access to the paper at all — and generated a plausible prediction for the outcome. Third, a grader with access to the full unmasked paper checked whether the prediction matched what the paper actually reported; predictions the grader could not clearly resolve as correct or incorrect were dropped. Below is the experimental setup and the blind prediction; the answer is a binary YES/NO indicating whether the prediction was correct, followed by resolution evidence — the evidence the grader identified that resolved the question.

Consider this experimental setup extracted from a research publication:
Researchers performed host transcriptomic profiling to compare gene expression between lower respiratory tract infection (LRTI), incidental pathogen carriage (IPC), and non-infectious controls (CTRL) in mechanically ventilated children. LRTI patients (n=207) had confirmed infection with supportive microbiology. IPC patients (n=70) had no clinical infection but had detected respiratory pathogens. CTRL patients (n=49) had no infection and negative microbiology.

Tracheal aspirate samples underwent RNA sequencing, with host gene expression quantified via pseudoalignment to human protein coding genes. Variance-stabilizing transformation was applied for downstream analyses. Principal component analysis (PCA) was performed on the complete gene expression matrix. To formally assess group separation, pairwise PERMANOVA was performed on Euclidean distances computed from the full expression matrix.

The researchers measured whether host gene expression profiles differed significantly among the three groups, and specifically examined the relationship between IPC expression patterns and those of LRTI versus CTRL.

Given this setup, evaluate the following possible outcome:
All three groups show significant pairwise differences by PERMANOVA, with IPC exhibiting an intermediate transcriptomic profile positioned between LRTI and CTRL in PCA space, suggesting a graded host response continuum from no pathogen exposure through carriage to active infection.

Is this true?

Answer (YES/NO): NO